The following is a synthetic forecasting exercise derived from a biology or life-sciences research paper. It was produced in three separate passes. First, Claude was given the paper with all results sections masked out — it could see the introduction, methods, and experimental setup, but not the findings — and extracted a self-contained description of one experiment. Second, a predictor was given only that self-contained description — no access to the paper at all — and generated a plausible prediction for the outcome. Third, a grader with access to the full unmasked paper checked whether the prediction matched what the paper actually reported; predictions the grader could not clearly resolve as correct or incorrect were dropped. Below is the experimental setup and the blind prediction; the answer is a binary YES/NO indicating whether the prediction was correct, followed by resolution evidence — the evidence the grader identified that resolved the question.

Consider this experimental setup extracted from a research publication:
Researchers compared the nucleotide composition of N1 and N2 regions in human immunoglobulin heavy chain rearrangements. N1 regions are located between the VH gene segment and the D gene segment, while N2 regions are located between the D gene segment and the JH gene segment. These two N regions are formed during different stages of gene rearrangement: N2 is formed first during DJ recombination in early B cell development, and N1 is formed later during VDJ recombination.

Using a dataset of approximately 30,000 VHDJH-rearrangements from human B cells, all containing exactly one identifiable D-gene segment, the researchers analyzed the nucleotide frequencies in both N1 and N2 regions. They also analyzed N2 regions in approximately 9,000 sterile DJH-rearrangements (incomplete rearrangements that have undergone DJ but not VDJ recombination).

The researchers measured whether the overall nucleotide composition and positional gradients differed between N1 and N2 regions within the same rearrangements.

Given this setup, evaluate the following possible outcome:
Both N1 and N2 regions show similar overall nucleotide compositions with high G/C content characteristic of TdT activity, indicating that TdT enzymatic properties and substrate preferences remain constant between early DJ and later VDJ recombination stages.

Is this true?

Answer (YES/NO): YES